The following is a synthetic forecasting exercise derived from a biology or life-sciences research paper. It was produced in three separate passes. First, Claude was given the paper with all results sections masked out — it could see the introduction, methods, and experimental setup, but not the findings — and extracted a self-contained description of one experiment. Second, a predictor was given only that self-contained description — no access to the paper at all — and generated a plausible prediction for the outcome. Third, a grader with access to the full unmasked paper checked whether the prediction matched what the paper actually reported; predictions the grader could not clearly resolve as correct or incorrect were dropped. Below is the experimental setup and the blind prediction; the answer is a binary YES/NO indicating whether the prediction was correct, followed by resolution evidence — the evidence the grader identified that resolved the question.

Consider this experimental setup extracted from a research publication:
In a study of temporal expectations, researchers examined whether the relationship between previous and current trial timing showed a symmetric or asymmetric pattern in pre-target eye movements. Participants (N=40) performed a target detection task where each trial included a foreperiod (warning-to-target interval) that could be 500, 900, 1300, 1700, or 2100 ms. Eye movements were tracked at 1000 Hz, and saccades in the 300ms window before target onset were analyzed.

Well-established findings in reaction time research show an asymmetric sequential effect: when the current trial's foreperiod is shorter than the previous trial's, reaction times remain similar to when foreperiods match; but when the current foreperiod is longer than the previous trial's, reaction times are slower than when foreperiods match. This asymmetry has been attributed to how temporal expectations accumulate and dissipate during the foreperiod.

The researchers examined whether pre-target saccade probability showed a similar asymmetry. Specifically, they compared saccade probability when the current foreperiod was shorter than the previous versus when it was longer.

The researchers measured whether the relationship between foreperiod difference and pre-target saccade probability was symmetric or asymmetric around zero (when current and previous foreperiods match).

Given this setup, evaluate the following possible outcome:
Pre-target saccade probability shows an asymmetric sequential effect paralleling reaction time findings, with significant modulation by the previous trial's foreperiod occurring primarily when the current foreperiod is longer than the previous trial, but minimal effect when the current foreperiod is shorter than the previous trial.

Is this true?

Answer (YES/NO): NO